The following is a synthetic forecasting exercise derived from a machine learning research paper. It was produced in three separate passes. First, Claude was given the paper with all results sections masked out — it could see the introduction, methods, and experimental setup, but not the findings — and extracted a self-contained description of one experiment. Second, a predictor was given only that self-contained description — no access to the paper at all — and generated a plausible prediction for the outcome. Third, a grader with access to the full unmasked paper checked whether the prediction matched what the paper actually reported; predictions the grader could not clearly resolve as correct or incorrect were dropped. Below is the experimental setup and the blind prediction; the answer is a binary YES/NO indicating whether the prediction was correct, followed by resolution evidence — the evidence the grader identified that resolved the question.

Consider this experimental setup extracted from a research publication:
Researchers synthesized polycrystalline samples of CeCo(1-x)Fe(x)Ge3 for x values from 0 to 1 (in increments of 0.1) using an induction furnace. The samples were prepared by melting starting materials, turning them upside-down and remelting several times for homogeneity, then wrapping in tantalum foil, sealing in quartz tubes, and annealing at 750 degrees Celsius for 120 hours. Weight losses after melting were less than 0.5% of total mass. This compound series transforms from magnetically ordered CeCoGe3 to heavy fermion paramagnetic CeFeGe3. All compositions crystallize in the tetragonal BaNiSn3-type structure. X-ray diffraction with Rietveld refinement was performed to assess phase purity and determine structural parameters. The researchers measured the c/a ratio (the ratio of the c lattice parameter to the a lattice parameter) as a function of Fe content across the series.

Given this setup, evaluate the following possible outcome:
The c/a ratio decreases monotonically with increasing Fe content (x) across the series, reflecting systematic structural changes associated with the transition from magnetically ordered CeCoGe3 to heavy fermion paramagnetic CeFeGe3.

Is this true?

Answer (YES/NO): NO